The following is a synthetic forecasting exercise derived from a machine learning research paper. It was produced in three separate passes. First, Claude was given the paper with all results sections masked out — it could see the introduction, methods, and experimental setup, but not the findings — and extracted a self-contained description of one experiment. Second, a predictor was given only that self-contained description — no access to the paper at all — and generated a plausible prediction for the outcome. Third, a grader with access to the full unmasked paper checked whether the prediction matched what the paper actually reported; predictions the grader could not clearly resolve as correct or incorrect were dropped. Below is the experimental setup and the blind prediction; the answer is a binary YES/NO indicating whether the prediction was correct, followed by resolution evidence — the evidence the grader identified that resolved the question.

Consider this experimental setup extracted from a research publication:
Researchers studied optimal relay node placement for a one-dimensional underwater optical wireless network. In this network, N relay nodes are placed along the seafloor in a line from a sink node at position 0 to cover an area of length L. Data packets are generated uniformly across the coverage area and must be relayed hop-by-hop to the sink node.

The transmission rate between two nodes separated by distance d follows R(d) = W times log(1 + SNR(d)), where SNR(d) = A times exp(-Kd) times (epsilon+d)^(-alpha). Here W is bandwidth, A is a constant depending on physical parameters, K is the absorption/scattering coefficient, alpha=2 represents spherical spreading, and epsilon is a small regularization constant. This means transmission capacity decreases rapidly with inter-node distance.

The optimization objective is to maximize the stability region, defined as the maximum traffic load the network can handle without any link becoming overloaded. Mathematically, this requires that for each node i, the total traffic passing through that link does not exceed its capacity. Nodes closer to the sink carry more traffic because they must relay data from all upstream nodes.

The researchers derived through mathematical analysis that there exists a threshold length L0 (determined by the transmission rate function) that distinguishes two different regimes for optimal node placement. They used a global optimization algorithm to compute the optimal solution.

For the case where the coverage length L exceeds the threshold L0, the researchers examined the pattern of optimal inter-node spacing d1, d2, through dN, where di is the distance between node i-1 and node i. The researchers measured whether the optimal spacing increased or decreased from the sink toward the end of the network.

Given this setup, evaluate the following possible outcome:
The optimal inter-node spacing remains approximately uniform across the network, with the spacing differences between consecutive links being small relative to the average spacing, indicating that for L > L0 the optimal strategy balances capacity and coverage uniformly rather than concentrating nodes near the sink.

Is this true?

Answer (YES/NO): NO